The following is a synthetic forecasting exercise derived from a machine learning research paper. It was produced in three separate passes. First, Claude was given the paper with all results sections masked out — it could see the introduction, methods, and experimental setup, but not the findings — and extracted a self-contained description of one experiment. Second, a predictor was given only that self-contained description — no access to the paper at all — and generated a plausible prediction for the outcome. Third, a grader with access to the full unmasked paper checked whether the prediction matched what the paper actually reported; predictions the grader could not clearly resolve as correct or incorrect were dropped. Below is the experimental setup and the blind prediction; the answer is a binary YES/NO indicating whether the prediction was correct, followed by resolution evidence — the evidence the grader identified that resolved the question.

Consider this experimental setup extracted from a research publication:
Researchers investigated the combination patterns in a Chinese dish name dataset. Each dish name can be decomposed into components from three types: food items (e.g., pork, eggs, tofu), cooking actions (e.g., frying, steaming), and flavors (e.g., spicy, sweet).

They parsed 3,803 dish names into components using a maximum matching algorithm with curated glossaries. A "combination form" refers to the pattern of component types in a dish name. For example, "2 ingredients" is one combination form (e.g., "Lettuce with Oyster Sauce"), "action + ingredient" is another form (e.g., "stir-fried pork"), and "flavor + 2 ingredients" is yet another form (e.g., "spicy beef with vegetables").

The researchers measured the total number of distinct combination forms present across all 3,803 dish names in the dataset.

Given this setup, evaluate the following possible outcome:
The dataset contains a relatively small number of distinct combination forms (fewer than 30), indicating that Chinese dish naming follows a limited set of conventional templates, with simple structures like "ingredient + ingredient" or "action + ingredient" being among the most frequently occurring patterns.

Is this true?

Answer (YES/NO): YES